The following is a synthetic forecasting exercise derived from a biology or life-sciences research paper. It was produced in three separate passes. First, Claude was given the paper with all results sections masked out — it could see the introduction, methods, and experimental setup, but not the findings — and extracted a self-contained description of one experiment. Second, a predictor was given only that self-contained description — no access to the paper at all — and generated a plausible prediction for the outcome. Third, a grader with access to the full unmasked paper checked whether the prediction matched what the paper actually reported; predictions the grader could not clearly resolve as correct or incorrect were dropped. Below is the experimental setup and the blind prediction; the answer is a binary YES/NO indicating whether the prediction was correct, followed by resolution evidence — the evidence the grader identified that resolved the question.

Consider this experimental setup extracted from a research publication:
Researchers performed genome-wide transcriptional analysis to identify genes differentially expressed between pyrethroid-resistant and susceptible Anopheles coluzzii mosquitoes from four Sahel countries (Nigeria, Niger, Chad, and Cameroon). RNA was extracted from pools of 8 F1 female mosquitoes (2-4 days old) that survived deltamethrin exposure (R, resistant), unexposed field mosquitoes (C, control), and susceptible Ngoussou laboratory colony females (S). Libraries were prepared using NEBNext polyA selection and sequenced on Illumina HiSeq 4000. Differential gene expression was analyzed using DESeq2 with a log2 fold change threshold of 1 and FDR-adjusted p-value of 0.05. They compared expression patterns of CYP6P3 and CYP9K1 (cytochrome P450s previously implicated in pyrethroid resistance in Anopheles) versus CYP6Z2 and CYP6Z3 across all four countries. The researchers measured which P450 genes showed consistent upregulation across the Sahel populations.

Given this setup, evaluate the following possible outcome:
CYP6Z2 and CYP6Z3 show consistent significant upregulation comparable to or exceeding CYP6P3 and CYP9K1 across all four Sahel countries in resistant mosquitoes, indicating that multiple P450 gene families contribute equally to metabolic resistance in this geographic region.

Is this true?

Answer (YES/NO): NO